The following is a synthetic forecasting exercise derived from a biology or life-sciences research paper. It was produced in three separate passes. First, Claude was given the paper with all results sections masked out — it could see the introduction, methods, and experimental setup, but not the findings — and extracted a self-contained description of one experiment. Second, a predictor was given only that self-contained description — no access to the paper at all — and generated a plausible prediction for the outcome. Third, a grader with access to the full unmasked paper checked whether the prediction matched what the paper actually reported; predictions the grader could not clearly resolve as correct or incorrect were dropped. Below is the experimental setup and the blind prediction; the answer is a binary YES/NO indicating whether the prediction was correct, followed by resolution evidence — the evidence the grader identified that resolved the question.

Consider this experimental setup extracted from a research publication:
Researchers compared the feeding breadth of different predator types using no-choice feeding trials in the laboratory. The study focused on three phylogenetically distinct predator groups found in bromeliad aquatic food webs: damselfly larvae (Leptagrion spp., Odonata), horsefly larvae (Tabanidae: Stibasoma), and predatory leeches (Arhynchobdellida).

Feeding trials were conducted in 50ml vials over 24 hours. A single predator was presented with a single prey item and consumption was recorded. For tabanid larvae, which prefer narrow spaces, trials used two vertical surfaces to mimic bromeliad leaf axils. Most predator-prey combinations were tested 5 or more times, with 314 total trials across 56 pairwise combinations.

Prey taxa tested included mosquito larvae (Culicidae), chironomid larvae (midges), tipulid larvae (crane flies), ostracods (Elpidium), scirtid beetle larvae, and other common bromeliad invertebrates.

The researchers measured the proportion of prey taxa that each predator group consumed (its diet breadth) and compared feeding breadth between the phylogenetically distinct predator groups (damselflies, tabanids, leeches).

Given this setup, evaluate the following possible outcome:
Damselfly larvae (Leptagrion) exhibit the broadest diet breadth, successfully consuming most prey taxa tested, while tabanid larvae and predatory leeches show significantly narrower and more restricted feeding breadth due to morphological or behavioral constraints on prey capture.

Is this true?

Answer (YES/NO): NO